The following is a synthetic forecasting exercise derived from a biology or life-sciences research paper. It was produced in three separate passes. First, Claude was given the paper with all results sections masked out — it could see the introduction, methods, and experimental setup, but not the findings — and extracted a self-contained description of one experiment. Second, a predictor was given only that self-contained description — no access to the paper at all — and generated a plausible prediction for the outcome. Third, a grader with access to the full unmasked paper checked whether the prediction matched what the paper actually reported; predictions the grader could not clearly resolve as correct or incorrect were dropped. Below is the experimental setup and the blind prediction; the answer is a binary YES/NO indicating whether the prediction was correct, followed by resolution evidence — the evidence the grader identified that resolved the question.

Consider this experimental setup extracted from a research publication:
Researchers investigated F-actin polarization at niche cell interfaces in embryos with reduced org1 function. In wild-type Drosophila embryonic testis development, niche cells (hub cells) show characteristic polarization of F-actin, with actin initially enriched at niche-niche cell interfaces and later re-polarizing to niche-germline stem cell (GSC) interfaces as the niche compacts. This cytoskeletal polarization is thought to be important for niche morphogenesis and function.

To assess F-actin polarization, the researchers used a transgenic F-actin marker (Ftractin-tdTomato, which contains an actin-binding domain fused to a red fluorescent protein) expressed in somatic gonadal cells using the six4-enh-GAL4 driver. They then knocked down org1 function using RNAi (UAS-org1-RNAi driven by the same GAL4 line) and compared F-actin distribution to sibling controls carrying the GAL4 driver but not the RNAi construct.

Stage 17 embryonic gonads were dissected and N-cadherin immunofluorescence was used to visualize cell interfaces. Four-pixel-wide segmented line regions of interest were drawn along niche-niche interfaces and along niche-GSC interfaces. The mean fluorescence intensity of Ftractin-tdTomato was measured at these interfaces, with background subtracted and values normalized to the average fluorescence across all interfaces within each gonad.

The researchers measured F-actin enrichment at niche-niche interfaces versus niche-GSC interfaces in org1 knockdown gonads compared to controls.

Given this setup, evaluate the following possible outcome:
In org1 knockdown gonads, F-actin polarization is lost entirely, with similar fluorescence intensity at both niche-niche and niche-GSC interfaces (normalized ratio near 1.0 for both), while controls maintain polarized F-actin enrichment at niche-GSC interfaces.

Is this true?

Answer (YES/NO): YES